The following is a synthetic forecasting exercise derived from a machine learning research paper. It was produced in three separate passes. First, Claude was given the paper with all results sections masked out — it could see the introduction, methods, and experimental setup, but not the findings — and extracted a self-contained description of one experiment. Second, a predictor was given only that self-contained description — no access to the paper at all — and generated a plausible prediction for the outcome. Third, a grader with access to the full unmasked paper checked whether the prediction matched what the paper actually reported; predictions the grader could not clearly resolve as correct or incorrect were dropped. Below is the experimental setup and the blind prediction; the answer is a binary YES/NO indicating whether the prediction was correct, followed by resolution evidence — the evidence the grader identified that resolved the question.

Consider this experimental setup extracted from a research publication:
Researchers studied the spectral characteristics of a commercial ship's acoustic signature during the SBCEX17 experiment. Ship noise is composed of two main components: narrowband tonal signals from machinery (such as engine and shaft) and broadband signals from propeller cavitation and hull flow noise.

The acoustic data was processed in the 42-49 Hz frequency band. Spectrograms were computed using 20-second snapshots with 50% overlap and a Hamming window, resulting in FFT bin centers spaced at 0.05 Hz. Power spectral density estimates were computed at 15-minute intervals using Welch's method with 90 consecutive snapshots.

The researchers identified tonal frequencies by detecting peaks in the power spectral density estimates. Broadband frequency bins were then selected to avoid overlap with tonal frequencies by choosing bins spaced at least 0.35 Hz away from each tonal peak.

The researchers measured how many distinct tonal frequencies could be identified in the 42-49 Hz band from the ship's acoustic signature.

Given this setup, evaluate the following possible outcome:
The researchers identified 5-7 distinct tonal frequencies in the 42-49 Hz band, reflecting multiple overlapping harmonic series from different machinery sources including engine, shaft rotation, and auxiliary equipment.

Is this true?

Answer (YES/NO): YES